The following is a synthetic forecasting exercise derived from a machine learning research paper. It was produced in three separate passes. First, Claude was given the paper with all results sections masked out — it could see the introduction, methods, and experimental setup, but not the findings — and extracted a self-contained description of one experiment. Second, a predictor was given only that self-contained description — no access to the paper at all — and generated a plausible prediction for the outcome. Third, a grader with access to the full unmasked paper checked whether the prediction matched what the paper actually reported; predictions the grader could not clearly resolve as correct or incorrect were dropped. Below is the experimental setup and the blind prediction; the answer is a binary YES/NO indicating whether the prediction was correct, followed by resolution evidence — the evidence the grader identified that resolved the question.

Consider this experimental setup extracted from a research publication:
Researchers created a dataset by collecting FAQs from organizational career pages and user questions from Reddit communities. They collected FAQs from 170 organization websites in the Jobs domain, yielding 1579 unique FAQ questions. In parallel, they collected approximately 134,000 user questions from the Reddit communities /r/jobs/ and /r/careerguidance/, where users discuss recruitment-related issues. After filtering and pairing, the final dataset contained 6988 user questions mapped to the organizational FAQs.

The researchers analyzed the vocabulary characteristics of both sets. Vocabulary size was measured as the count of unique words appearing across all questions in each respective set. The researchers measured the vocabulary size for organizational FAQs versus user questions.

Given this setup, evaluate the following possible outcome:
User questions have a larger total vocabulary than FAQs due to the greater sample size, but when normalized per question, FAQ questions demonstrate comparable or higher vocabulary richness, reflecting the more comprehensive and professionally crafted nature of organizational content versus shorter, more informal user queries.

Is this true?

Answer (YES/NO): NO